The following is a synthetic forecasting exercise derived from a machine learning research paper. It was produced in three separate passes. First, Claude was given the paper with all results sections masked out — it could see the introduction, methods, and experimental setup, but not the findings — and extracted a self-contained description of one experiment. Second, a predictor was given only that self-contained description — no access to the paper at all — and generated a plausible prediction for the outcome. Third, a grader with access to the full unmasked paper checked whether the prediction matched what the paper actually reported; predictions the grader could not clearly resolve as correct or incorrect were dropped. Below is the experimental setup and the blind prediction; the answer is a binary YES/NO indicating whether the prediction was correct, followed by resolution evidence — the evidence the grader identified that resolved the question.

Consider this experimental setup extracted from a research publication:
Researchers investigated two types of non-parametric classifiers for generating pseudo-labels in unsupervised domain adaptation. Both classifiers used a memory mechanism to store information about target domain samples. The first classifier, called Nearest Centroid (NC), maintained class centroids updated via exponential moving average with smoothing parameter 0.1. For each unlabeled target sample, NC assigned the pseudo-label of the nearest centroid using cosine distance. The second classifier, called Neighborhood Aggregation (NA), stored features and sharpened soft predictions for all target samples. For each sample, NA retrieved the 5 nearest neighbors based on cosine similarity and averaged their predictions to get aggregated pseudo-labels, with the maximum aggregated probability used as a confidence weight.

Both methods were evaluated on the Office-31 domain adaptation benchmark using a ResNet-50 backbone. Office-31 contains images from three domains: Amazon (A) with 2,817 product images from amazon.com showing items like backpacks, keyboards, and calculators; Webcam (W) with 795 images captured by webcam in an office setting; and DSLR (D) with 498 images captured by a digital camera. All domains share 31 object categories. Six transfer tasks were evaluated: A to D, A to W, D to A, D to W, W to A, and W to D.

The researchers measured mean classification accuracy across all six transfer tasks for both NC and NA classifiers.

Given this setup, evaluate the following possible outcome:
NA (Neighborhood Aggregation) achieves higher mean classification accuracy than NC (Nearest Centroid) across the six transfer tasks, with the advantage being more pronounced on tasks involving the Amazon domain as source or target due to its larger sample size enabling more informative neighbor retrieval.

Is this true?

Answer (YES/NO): NO